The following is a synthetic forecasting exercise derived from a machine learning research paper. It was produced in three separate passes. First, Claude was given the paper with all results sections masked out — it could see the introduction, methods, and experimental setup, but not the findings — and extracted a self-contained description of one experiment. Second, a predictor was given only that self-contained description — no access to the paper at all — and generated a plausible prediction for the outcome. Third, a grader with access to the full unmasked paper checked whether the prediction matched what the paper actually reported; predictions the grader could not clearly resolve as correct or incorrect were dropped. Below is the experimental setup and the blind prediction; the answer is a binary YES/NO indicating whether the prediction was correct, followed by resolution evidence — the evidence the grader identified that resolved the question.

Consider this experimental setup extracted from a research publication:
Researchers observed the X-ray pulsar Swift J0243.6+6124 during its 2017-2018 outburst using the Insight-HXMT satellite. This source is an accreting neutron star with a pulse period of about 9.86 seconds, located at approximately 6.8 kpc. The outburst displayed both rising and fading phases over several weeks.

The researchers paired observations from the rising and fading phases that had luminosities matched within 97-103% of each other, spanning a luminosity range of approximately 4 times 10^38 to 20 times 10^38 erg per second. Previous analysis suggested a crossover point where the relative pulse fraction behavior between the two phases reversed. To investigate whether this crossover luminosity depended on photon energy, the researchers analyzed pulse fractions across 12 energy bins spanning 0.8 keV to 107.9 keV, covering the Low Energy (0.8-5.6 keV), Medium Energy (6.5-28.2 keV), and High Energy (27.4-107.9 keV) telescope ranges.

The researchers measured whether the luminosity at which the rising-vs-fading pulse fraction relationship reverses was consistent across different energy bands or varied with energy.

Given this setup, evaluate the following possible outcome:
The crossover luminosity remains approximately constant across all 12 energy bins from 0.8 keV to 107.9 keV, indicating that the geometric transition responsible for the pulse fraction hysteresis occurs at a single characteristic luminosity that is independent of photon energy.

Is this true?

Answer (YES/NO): YES